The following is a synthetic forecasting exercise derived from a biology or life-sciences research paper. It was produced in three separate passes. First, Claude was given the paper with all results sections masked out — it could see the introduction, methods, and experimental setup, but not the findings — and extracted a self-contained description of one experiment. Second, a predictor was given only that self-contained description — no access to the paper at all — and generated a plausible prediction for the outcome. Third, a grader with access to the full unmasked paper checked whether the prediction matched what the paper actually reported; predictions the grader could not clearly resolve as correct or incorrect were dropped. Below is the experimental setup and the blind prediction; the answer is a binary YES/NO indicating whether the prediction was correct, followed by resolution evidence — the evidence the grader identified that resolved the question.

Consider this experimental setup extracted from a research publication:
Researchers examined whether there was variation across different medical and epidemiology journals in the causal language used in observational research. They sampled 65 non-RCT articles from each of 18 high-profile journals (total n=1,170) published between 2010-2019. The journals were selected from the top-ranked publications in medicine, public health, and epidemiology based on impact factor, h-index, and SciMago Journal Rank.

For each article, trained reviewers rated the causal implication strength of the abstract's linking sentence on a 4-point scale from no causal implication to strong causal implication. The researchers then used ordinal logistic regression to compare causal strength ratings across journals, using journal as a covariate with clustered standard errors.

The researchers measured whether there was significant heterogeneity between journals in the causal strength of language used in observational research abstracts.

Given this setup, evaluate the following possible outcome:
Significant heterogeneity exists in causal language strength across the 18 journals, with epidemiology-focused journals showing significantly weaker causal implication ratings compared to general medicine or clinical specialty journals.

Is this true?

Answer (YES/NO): NO